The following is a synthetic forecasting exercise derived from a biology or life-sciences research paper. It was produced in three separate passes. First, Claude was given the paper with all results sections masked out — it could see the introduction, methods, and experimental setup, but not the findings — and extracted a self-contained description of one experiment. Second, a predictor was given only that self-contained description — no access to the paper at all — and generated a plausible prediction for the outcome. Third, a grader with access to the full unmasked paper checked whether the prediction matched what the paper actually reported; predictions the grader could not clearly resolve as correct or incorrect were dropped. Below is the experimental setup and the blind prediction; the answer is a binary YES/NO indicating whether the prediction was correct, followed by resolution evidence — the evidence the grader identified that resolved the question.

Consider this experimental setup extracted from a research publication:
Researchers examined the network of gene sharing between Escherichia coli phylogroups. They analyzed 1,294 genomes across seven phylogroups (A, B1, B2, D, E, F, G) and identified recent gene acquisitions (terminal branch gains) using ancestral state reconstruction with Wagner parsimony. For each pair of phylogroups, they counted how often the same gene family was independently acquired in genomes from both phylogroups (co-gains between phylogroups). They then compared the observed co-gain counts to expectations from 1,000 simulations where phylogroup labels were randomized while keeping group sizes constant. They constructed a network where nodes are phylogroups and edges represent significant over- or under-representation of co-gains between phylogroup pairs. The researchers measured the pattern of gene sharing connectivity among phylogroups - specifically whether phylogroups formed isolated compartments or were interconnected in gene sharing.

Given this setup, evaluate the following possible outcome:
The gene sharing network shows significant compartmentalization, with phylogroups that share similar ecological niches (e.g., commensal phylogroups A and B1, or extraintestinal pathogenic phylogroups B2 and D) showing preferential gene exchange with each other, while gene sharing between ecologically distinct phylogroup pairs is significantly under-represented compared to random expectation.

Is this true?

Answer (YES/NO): NO